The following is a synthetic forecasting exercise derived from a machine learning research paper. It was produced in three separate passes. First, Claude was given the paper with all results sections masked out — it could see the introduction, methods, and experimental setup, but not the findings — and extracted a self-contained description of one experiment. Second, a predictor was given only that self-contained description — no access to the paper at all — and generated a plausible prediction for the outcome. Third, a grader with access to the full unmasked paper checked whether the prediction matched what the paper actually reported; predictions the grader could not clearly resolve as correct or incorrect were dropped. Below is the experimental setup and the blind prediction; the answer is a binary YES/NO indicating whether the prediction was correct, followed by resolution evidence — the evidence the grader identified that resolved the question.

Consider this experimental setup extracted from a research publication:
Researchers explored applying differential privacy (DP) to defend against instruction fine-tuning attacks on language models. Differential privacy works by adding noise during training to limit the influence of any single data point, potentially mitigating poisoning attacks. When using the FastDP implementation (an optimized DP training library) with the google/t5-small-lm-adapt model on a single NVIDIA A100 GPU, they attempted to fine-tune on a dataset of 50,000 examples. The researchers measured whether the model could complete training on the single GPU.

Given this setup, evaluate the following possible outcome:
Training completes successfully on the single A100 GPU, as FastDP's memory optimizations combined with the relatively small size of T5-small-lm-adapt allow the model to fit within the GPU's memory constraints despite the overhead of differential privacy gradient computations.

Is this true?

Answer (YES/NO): NO